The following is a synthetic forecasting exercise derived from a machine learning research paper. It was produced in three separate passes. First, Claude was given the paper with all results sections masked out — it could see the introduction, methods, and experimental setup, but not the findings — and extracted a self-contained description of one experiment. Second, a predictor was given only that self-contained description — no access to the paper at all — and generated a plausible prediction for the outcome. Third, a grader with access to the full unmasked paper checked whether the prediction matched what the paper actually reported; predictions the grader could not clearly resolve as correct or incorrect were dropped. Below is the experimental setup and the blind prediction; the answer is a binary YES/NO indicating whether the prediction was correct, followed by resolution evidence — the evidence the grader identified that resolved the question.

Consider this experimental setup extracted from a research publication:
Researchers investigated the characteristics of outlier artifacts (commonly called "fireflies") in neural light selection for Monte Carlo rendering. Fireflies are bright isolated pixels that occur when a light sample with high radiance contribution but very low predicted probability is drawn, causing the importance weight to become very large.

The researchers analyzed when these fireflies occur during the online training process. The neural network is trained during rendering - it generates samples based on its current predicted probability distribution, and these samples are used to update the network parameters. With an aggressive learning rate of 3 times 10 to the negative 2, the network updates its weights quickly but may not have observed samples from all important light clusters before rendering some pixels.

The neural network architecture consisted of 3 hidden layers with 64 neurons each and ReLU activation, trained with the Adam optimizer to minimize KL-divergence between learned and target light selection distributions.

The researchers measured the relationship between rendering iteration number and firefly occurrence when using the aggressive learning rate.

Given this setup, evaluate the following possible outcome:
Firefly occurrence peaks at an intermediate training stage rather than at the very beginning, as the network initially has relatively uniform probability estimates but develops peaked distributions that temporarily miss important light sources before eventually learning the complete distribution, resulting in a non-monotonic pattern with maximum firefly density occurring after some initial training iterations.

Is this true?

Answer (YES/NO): NO